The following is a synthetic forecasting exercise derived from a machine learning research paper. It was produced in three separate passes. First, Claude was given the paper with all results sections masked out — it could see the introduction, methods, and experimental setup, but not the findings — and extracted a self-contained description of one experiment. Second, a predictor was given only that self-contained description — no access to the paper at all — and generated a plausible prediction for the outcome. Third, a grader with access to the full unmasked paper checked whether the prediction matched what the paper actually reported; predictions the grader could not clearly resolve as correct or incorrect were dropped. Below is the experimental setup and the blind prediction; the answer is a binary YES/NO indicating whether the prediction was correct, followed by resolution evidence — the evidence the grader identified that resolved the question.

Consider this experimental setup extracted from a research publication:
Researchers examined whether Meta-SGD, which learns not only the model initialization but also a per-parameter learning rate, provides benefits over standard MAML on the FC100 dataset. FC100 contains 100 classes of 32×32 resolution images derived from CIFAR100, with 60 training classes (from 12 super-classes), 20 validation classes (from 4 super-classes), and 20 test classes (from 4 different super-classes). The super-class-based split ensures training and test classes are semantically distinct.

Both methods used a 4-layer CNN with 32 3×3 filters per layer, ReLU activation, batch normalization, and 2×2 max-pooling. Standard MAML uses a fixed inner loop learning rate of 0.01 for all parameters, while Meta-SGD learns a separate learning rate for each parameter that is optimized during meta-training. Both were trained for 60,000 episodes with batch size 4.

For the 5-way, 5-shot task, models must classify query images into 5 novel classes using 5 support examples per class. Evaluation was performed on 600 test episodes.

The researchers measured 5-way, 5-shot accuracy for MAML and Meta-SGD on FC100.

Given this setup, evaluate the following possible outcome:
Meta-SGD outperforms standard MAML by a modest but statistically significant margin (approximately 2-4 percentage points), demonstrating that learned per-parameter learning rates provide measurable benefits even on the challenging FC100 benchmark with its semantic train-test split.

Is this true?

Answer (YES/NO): NO